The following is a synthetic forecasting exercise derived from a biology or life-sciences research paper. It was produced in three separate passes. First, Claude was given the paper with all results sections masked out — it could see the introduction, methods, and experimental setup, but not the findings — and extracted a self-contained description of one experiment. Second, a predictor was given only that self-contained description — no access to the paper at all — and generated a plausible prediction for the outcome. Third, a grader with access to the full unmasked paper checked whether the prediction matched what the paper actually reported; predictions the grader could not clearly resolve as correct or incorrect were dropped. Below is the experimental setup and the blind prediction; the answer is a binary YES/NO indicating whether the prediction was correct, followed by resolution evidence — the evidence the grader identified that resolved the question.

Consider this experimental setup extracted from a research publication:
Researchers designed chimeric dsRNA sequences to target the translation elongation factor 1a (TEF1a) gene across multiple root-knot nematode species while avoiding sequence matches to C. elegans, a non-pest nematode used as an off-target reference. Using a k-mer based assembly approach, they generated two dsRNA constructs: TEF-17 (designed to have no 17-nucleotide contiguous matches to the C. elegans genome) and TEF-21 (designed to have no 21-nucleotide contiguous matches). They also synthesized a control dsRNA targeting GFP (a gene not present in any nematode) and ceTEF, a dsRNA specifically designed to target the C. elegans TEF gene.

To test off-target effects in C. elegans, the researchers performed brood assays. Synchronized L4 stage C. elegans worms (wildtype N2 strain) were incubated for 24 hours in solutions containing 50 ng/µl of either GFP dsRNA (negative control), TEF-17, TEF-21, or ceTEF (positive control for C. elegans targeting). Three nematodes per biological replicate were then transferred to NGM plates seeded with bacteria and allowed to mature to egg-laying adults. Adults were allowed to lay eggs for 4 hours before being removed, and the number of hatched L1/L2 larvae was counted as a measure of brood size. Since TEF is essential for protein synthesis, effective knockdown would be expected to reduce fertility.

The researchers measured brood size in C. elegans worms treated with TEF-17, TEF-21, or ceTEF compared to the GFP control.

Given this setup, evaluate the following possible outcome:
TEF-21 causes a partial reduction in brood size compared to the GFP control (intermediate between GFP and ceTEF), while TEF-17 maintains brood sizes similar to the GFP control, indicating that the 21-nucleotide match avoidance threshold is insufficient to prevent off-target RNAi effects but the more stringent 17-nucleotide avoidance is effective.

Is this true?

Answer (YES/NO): NO